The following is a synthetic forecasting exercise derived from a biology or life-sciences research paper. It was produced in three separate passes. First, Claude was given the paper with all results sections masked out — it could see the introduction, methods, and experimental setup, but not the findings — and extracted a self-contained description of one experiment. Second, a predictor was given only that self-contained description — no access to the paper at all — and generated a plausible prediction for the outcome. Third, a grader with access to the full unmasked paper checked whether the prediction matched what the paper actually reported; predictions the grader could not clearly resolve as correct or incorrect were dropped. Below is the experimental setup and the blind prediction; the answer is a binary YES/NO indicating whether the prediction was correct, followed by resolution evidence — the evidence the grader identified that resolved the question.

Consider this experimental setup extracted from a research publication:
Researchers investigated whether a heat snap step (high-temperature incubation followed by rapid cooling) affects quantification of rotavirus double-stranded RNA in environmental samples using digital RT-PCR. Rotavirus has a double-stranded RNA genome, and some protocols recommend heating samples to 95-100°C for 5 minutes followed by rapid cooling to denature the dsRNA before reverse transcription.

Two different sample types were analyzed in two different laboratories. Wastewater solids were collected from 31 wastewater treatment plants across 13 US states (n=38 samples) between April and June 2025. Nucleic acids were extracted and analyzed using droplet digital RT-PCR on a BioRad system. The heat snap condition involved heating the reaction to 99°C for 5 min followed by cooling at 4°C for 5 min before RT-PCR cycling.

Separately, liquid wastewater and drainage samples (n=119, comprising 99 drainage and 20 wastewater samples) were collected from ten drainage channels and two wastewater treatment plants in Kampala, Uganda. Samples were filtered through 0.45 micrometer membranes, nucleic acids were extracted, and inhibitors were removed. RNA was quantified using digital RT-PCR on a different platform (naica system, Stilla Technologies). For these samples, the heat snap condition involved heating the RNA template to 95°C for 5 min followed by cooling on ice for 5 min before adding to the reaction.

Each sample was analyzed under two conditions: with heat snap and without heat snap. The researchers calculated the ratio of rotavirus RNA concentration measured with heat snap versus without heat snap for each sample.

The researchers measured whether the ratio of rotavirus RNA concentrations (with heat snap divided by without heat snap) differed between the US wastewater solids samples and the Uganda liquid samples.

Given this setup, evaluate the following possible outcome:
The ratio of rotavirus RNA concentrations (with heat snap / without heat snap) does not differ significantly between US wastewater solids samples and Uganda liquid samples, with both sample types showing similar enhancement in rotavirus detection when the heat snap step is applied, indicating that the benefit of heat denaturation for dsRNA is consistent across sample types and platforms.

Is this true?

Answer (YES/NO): YES